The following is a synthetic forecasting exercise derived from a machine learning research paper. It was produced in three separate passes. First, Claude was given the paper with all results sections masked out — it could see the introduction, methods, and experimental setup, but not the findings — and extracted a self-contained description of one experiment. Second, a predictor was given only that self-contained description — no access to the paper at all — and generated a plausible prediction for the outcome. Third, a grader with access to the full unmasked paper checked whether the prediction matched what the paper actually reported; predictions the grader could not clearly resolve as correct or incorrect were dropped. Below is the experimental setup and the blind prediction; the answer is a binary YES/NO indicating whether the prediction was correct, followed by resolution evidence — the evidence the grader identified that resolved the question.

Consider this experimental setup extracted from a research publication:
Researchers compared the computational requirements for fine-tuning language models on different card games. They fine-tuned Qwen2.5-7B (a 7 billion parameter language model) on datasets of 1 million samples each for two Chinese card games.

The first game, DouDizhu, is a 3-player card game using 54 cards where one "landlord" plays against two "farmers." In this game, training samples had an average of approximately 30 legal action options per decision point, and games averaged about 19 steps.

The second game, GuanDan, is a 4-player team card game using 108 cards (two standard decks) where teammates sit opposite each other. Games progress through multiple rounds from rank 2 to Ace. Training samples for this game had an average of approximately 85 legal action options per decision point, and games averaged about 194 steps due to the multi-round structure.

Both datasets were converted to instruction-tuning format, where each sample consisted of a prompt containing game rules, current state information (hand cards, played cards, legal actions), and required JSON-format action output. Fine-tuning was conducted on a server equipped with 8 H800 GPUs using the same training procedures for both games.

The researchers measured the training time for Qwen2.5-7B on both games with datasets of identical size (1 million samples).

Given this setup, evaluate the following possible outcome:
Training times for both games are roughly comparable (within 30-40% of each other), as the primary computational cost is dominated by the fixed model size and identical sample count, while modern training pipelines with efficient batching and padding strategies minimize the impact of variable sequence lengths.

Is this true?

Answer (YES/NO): NO